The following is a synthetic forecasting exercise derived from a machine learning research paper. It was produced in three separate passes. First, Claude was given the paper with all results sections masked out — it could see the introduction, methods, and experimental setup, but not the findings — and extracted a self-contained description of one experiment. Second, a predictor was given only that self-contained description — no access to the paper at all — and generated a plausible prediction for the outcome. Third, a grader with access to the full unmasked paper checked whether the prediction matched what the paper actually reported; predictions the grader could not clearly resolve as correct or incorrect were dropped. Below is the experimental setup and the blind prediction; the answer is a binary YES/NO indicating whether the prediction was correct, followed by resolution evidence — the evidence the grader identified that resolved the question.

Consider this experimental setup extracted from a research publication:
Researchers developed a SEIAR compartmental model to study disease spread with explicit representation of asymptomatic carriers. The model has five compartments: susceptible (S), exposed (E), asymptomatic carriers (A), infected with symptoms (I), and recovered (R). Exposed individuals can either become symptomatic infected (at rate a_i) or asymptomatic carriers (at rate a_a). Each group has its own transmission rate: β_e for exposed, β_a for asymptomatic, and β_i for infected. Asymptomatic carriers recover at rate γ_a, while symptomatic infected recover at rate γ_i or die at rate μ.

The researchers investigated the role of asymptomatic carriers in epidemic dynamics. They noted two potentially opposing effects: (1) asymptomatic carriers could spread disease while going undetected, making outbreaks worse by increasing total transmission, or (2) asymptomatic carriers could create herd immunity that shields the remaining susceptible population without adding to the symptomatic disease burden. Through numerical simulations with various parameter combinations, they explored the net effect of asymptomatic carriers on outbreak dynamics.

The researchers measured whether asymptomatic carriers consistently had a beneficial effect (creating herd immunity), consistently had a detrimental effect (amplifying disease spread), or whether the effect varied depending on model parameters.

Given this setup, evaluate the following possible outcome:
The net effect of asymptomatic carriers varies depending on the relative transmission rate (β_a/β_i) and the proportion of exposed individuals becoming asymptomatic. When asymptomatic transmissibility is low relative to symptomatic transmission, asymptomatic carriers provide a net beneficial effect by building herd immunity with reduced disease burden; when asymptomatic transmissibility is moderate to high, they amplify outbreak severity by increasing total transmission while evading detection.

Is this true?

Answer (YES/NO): NO